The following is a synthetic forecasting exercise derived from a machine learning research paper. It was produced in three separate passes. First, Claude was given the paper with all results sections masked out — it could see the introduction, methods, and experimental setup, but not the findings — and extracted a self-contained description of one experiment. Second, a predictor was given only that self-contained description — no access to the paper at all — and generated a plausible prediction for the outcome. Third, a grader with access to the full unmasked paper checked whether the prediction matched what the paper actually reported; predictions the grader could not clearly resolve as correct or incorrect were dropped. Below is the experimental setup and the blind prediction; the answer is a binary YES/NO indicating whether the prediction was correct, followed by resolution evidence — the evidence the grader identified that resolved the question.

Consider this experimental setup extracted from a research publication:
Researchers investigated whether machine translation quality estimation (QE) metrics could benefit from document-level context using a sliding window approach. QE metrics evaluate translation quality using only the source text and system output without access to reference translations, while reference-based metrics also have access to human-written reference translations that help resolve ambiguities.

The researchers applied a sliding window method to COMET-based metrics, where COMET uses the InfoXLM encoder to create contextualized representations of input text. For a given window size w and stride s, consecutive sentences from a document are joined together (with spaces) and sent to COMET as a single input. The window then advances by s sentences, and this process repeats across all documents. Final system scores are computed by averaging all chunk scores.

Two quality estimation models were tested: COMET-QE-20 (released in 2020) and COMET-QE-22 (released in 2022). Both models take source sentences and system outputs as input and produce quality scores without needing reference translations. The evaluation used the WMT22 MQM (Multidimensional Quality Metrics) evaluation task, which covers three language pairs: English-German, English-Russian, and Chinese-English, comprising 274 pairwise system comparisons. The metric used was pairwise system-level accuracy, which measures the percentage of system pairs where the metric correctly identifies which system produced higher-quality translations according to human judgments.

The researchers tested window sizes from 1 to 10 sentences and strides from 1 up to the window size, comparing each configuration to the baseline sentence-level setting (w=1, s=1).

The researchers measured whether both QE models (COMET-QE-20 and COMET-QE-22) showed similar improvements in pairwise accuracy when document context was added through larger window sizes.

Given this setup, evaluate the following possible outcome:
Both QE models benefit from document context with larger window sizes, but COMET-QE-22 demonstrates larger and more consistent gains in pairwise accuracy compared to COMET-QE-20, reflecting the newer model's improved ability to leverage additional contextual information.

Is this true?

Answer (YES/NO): NO